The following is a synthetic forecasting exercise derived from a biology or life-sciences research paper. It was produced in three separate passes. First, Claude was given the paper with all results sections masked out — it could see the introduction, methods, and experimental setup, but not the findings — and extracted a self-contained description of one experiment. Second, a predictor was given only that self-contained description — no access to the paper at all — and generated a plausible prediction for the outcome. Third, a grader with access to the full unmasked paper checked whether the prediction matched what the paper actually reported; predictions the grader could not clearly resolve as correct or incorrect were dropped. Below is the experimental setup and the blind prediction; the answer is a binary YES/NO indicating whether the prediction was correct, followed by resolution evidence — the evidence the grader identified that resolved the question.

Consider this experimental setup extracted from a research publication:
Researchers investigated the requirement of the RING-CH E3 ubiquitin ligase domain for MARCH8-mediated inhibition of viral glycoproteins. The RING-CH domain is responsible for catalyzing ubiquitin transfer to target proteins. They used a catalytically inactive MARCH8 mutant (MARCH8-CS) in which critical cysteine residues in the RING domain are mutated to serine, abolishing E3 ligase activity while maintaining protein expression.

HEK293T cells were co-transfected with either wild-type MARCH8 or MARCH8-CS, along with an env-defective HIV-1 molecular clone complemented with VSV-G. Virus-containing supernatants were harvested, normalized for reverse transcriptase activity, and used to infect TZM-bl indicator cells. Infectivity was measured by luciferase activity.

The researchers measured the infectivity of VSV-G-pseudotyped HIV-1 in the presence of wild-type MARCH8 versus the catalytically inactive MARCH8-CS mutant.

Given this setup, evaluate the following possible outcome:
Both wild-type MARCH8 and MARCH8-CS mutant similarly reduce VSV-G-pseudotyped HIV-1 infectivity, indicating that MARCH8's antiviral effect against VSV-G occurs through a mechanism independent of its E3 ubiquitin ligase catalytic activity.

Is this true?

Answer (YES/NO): NO